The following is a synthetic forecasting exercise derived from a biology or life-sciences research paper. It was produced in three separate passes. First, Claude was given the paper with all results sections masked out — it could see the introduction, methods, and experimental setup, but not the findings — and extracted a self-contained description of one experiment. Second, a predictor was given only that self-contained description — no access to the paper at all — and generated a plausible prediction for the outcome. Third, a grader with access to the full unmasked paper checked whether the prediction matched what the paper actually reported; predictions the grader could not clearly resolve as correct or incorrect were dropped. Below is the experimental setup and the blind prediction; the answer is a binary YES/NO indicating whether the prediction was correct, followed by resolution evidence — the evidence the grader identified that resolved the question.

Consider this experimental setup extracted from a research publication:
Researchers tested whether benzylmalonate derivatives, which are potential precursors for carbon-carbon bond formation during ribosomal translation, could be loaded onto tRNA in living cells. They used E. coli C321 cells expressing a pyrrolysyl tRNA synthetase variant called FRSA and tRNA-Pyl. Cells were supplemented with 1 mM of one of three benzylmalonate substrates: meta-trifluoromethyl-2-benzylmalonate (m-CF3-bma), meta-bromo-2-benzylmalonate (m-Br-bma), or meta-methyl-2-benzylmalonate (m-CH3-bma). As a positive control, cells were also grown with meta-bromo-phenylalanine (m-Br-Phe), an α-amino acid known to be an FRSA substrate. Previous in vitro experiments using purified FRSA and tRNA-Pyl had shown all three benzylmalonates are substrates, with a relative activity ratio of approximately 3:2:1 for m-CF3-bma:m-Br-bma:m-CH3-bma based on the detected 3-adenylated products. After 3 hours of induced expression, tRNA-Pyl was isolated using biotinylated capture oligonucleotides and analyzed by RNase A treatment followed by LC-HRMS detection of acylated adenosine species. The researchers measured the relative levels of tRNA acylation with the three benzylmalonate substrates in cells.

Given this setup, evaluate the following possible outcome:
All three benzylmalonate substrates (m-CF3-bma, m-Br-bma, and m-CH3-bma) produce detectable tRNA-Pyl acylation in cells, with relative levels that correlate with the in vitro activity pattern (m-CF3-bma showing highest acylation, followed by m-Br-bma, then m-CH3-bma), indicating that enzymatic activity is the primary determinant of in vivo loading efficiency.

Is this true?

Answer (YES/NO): NO